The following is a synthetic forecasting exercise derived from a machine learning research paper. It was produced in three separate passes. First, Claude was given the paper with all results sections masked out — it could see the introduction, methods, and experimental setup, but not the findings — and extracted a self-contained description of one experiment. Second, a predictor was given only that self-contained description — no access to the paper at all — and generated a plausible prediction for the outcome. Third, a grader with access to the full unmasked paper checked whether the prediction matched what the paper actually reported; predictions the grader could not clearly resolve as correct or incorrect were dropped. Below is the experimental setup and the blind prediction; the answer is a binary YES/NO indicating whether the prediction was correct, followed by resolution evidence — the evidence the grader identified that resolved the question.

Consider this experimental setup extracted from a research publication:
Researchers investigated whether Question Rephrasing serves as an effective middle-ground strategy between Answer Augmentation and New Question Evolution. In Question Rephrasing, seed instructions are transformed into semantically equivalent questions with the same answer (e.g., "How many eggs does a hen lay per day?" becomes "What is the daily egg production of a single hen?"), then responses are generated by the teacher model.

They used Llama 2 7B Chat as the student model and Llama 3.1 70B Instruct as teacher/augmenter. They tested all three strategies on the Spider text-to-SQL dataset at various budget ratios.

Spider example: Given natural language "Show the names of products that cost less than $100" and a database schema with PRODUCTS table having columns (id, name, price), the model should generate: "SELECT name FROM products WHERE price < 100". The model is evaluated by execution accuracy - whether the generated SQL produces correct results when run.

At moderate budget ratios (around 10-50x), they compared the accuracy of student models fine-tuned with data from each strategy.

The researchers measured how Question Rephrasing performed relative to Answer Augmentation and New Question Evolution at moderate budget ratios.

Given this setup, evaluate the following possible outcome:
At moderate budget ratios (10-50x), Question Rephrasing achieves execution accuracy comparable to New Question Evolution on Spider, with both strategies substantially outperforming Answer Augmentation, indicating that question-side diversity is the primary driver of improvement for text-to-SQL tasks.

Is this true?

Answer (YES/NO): NO